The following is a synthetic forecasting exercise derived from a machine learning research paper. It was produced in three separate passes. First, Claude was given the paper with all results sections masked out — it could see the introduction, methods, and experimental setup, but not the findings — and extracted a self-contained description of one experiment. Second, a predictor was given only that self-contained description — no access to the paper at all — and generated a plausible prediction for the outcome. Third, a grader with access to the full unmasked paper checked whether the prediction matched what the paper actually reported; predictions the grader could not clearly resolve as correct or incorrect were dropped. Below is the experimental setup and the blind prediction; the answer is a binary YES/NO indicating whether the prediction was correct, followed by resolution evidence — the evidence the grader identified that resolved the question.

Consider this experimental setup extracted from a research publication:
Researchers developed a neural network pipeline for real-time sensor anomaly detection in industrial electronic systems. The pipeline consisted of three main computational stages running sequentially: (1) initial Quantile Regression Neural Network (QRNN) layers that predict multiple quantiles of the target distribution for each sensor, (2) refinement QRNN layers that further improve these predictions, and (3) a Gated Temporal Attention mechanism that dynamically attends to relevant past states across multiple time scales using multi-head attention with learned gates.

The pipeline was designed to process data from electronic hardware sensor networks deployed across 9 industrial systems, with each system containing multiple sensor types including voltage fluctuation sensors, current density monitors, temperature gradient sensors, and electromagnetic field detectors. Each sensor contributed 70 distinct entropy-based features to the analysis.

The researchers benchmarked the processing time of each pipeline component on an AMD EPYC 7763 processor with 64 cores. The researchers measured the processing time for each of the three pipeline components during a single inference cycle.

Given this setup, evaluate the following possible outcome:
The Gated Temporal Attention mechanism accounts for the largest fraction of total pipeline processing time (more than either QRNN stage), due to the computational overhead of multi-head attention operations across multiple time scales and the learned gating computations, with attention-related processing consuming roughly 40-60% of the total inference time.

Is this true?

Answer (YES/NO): NO